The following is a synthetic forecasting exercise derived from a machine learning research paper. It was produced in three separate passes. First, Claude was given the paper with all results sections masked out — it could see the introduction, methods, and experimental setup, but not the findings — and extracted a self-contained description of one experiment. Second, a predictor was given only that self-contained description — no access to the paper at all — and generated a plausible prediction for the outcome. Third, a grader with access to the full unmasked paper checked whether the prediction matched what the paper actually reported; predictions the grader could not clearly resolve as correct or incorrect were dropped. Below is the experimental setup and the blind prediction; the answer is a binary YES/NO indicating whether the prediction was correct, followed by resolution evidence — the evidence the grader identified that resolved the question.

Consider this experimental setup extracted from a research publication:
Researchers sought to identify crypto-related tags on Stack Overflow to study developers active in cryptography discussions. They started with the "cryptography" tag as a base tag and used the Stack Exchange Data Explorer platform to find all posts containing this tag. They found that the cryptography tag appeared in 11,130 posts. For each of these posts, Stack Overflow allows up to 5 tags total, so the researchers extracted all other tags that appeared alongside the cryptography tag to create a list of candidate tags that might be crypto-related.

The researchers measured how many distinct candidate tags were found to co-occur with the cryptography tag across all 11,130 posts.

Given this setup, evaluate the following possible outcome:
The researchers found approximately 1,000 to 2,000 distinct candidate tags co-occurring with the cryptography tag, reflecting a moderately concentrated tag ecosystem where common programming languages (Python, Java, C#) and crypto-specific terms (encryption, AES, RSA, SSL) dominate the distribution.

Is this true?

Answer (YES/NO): NO